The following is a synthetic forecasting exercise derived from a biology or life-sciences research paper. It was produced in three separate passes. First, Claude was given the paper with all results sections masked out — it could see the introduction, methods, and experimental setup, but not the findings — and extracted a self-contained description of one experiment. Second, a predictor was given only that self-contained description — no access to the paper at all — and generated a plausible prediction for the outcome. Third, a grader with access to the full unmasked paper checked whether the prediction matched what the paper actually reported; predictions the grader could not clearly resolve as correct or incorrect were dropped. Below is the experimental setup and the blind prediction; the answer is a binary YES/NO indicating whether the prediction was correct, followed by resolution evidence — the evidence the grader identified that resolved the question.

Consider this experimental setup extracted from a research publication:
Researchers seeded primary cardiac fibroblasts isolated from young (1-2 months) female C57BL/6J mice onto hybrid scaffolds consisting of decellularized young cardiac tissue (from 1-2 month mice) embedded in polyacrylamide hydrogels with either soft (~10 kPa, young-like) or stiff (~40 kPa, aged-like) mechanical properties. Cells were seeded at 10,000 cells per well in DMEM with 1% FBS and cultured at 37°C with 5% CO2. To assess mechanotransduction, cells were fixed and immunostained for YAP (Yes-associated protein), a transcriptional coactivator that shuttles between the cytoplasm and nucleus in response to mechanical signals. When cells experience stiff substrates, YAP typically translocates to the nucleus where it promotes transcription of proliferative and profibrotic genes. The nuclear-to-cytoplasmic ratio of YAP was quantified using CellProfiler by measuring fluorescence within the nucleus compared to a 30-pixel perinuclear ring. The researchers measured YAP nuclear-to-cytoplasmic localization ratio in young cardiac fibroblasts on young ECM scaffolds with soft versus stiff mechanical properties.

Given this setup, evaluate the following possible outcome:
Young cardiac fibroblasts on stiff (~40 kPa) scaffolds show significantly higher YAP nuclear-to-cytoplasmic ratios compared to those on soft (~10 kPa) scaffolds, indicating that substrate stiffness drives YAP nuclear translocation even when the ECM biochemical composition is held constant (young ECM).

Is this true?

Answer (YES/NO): NO